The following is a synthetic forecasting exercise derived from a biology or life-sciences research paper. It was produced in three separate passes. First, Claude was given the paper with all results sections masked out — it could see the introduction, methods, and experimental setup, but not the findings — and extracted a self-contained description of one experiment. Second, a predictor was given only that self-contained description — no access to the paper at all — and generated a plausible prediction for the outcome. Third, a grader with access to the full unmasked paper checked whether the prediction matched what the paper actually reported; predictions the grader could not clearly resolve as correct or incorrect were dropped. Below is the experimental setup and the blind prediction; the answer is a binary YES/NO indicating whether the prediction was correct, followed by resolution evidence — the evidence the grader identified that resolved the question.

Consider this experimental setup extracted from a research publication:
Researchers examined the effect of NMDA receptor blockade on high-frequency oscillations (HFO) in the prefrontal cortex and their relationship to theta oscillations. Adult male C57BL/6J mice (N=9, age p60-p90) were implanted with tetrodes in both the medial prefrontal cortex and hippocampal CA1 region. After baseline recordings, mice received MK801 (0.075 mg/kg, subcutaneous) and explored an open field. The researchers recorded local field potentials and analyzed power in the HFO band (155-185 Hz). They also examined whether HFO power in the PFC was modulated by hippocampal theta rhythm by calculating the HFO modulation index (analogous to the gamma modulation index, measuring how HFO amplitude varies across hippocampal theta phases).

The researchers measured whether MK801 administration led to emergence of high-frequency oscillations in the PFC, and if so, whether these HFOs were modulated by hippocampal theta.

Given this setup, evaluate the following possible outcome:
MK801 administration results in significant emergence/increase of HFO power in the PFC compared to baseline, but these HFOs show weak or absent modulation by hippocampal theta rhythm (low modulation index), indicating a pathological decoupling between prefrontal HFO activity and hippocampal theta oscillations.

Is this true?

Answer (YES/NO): YES